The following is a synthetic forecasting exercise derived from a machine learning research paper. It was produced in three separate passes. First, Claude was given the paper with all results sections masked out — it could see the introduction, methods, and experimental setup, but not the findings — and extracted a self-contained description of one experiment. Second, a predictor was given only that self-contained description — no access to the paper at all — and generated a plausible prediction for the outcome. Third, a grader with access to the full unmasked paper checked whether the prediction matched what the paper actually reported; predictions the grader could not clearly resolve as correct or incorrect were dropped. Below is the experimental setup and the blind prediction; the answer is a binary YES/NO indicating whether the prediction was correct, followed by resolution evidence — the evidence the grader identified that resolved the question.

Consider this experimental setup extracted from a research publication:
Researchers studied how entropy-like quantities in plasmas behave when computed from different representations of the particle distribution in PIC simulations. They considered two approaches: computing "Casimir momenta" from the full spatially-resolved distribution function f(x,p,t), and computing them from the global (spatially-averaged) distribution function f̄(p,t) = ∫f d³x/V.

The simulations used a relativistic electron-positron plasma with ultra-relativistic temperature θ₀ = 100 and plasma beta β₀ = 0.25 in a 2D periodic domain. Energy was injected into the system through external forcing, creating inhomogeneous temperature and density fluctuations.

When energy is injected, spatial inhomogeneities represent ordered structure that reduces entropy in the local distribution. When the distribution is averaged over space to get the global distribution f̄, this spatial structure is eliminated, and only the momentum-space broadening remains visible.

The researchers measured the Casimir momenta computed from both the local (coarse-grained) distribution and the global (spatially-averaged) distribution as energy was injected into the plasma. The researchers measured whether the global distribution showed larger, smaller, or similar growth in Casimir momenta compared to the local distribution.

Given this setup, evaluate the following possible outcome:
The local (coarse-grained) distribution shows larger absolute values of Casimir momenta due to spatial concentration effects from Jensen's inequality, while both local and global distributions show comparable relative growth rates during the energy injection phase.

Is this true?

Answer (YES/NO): NO